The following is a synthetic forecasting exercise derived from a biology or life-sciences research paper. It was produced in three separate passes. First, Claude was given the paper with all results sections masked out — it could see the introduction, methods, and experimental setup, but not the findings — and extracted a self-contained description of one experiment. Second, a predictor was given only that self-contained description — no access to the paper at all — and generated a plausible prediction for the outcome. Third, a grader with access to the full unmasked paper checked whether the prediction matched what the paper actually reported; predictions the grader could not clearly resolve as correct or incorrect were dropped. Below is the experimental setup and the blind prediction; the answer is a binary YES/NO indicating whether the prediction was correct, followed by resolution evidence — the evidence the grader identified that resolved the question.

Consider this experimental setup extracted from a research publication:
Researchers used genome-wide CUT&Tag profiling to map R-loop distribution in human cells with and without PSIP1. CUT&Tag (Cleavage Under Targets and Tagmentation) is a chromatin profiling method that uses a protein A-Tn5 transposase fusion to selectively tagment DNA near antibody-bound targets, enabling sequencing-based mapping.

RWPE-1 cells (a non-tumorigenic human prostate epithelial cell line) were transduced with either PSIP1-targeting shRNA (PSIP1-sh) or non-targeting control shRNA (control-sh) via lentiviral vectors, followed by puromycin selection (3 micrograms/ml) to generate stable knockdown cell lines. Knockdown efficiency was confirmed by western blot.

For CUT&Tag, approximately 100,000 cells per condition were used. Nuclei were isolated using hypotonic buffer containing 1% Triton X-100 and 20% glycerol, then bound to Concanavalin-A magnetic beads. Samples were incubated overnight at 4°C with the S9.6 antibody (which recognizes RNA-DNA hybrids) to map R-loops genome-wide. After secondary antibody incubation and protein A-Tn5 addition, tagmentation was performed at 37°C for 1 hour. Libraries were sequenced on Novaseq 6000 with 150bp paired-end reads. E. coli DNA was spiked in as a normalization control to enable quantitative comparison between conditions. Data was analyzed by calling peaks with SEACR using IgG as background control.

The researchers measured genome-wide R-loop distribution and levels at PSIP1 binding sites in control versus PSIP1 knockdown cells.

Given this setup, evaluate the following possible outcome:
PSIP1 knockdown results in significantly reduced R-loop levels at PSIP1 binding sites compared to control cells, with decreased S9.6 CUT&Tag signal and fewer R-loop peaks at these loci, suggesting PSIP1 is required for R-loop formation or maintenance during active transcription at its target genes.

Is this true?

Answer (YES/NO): NO